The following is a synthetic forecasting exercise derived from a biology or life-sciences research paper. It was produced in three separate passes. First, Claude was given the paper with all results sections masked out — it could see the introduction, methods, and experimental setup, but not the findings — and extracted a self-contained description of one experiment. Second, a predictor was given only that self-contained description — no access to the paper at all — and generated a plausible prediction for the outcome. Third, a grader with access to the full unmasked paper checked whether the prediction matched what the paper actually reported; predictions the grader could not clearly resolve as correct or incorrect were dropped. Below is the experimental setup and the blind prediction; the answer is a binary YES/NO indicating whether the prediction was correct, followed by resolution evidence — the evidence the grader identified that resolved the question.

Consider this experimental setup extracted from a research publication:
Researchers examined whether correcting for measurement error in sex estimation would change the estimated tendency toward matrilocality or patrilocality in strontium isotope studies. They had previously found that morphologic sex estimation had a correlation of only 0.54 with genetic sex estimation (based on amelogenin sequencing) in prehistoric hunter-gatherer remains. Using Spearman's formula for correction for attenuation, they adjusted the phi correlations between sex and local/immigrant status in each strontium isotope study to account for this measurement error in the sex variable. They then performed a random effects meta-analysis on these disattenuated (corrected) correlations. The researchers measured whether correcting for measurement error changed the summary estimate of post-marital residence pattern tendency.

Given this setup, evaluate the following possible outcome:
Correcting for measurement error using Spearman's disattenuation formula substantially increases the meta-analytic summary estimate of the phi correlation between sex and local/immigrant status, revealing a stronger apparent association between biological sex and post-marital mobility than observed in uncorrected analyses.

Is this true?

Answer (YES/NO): NO